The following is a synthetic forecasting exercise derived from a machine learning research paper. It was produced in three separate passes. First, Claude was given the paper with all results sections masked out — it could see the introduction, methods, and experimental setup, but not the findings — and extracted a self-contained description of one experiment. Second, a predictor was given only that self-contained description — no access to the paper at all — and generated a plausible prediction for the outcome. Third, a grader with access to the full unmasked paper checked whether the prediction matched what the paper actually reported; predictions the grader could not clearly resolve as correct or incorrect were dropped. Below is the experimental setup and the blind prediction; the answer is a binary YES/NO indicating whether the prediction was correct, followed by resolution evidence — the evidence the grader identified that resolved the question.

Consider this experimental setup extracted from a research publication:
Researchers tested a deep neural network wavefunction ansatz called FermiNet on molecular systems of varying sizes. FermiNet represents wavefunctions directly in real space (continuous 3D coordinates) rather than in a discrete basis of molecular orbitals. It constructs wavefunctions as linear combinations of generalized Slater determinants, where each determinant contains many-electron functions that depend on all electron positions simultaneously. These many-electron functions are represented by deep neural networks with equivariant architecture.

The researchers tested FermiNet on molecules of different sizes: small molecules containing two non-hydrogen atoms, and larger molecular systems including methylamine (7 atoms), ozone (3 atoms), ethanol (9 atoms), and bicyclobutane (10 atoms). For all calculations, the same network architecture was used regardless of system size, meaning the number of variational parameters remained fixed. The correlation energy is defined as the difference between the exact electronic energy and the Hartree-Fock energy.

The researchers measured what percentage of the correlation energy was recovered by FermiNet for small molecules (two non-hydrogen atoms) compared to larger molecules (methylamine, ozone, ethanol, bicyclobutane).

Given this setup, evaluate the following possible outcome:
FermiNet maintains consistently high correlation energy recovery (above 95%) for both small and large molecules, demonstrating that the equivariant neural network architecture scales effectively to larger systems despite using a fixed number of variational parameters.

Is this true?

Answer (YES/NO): YES